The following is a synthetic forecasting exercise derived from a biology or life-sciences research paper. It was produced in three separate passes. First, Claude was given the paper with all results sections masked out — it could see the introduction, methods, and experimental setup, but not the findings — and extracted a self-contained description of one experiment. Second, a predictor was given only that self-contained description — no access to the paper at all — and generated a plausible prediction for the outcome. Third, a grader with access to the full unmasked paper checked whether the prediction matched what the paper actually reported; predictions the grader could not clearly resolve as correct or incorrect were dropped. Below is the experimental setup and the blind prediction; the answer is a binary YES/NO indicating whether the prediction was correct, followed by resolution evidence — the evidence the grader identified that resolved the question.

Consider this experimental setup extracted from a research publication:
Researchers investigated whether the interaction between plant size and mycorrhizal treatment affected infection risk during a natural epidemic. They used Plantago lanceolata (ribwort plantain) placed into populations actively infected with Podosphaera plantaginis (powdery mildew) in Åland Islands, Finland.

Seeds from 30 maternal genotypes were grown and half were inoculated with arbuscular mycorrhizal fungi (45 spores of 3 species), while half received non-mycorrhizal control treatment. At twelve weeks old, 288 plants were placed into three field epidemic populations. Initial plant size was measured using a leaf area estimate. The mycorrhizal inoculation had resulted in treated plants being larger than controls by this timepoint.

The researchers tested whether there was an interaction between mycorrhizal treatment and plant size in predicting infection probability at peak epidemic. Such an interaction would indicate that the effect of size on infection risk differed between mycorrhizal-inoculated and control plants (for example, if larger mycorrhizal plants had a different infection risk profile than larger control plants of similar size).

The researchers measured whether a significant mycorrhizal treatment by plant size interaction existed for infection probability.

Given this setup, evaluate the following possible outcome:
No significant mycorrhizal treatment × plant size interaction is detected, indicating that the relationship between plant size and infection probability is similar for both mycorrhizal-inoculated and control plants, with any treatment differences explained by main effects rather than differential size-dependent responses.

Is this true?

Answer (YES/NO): NO